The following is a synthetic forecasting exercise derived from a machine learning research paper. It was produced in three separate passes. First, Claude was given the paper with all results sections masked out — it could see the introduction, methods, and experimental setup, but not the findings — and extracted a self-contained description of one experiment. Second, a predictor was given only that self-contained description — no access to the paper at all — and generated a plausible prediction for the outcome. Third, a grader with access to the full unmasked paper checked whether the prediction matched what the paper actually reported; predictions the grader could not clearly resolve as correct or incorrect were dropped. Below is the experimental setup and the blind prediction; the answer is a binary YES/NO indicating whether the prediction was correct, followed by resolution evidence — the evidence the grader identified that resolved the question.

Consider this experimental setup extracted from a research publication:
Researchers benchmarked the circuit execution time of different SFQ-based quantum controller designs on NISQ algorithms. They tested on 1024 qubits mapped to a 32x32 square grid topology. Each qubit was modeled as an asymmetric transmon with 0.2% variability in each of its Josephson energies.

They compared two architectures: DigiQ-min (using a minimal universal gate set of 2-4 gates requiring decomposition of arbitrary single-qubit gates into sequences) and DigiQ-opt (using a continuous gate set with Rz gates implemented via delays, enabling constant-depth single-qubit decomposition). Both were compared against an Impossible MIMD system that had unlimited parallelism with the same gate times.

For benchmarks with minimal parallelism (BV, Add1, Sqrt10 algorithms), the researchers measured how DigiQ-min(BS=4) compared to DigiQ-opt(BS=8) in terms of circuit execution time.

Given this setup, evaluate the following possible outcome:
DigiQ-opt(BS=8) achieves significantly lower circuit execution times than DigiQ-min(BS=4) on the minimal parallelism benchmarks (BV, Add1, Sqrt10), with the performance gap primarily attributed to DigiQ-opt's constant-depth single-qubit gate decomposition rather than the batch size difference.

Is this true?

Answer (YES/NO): YES